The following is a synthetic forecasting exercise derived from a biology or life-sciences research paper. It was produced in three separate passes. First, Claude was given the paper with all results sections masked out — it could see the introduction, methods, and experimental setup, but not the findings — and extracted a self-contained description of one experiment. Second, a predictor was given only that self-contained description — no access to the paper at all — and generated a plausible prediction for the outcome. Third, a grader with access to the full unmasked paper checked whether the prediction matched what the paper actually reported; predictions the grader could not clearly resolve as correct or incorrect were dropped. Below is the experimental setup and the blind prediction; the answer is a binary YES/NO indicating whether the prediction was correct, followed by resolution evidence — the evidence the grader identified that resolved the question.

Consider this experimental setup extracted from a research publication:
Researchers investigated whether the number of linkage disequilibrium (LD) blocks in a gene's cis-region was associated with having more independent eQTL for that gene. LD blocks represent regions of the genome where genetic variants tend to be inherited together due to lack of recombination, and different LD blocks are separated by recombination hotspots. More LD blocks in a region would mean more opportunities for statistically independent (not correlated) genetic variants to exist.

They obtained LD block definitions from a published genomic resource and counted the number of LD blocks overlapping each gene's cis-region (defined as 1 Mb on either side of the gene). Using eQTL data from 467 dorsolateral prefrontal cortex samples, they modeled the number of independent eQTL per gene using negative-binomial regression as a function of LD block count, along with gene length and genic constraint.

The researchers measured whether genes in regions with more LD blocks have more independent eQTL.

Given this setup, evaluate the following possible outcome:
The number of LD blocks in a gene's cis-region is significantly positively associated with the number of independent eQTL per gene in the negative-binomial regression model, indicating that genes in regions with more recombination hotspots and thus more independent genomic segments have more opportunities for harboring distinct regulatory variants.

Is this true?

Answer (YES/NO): YES